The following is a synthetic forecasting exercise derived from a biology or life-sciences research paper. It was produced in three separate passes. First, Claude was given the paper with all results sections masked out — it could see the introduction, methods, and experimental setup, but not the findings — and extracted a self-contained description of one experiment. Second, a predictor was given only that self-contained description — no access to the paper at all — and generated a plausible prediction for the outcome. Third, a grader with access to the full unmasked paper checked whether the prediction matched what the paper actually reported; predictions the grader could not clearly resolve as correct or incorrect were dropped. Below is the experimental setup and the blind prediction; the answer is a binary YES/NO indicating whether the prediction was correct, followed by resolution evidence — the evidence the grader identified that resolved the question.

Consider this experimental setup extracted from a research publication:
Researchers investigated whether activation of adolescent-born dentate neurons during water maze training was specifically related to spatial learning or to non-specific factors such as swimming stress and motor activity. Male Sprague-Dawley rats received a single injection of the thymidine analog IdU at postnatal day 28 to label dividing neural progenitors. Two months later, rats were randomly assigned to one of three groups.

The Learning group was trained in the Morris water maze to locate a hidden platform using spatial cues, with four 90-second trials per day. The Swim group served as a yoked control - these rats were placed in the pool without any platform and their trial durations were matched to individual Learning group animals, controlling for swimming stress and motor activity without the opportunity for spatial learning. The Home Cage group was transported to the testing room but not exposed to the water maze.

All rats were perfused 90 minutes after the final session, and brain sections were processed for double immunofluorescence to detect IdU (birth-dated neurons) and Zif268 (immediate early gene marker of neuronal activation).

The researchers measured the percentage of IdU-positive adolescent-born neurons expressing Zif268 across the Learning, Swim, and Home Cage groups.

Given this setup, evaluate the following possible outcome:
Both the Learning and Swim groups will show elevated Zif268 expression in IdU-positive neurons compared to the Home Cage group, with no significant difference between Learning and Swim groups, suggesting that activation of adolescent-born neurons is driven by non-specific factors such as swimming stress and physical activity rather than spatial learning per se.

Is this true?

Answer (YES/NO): NO